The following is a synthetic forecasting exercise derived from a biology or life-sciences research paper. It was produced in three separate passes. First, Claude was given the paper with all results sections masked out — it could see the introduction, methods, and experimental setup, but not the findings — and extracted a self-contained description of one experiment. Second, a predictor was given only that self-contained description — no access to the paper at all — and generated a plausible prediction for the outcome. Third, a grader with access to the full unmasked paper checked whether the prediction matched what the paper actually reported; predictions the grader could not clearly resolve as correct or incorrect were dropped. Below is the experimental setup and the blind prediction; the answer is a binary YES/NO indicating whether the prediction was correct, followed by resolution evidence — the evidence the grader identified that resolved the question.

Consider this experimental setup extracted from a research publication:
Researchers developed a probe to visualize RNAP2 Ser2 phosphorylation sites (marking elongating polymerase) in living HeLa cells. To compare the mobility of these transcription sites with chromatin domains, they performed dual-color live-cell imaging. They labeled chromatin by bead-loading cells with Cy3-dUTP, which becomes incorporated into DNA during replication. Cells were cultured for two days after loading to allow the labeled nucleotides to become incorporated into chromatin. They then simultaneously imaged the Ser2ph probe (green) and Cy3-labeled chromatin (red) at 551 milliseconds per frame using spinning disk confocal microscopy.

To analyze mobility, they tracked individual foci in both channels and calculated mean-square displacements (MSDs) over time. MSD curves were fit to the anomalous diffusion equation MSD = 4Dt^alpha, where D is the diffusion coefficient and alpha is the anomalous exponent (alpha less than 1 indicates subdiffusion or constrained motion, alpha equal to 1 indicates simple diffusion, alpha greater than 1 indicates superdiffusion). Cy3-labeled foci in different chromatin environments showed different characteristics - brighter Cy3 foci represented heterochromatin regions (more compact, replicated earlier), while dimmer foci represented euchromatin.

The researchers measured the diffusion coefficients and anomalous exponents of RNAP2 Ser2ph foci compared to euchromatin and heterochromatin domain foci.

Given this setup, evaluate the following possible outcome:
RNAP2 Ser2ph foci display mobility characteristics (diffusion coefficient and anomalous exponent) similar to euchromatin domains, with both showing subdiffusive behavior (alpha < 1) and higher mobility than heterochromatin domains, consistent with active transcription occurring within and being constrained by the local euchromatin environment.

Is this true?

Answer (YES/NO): NO